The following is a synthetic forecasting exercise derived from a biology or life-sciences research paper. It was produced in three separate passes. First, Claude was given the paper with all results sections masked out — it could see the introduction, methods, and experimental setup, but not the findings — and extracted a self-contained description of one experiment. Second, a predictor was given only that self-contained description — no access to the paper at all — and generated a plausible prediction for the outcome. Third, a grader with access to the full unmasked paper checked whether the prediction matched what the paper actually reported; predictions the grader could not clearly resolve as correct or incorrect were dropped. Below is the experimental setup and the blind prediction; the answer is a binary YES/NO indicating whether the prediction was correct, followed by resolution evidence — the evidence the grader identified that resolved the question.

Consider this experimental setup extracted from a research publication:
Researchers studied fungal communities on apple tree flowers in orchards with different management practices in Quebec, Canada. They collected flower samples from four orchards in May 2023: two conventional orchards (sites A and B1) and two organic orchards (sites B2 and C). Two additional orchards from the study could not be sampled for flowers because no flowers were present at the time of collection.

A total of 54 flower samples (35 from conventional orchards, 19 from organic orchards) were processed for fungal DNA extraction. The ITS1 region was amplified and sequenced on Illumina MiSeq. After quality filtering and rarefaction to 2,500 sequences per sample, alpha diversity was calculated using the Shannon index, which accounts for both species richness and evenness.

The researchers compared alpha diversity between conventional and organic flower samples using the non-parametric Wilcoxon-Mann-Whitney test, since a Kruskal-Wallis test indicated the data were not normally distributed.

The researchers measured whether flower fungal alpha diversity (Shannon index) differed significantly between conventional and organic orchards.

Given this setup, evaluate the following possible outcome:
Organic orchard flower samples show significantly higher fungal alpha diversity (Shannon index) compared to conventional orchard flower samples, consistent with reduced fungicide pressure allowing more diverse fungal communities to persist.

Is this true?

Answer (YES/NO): NO